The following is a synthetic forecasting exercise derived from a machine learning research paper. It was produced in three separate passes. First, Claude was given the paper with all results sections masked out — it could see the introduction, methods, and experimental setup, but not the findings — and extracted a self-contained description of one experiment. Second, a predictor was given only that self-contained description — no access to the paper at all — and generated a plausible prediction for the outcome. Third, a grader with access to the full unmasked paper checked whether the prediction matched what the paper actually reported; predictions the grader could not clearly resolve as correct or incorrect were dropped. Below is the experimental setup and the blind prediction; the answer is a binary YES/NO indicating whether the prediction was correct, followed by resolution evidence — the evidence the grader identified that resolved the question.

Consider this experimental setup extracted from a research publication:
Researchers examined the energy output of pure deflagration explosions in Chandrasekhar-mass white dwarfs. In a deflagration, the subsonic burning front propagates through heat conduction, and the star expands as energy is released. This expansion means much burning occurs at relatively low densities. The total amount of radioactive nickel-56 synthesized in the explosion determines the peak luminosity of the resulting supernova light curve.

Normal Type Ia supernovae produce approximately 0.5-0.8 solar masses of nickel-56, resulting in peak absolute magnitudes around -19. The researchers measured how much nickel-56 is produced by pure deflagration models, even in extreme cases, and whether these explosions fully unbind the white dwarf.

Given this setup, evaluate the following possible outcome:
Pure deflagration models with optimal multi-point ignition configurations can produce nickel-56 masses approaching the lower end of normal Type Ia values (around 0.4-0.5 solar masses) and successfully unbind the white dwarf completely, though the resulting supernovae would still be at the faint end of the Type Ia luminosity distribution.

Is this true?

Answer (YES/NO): NO